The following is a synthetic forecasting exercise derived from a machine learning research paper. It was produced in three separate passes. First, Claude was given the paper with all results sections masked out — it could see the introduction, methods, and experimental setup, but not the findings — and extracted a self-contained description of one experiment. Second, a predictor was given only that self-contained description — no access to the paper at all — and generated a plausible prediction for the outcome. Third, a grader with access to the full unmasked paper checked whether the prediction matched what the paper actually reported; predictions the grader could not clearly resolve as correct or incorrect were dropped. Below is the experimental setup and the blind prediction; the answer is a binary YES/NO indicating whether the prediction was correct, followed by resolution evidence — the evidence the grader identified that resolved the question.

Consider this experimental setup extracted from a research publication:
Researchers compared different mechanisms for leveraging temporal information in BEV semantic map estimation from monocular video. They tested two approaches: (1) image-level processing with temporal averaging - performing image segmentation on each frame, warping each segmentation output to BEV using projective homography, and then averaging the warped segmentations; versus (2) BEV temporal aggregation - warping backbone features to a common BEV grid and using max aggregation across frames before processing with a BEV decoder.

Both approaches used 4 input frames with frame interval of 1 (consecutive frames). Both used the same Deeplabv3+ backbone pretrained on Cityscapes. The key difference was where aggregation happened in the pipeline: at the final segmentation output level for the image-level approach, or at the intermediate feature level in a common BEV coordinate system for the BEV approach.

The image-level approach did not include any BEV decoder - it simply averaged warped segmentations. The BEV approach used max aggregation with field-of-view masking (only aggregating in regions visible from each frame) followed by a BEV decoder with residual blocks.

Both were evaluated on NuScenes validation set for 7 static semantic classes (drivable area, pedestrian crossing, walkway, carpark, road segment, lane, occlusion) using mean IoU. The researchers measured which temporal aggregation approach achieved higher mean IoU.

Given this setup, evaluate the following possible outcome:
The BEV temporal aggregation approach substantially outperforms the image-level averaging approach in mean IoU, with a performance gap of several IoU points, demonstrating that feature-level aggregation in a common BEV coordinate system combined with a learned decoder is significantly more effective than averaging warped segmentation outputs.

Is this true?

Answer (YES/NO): YES